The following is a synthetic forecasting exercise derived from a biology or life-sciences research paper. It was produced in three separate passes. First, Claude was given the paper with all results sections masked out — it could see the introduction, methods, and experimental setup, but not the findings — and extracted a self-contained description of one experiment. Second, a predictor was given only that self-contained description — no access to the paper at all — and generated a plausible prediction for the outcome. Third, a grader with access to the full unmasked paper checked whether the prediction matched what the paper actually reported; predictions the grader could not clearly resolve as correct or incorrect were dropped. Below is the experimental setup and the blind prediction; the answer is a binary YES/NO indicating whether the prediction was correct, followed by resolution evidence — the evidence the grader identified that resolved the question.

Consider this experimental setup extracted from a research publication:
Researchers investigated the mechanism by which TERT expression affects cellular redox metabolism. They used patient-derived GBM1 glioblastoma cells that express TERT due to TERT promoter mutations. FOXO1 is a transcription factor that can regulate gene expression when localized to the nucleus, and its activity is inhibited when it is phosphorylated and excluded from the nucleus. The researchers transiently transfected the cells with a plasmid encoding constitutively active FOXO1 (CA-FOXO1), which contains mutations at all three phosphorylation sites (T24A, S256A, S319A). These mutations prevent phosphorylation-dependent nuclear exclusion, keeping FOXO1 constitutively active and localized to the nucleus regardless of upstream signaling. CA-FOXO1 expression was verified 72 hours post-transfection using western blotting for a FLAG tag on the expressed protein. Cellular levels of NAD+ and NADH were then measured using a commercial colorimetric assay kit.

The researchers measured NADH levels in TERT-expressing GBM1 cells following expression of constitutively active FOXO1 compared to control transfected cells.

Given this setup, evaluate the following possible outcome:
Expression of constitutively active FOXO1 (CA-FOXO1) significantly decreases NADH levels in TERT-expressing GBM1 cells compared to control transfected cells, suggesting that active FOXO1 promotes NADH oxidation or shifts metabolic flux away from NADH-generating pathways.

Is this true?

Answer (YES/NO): YES